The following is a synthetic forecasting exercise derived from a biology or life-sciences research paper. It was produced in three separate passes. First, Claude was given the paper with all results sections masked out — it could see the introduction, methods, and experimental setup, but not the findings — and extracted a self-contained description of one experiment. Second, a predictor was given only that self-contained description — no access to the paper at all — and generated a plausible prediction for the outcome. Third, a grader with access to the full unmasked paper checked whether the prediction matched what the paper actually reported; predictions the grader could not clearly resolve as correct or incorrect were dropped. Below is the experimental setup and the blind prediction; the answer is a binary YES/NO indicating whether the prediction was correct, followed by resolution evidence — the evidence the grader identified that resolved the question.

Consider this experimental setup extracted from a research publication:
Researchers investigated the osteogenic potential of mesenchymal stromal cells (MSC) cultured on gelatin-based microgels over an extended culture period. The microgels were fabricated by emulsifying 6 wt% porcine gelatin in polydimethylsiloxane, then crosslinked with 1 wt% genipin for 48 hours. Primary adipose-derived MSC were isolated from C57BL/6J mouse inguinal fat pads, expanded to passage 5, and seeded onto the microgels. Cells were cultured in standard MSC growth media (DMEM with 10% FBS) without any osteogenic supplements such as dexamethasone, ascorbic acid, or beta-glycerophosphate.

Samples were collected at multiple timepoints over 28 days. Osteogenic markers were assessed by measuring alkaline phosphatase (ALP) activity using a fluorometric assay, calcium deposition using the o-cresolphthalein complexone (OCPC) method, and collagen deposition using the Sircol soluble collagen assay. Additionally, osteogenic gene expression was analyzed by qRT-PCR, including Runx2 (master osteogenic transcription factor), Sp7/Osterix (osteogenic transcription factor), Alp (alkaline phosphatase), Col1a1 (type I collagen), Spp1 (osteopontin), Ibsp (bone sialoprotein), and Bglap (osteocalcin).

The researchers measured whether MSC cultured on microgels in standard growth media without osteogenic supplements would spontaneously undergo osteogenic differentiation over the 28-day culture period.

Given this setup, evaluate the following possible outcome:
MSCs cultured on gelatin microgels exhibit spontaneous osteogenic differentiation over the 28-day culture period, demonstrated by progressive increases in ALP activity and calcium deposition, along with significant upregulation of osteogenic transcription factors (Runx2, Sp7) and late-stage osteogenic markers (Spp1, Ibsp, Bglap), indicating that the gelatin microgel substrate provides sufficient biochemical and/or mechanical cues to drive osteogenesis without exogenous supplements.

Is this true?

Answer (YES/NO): NO